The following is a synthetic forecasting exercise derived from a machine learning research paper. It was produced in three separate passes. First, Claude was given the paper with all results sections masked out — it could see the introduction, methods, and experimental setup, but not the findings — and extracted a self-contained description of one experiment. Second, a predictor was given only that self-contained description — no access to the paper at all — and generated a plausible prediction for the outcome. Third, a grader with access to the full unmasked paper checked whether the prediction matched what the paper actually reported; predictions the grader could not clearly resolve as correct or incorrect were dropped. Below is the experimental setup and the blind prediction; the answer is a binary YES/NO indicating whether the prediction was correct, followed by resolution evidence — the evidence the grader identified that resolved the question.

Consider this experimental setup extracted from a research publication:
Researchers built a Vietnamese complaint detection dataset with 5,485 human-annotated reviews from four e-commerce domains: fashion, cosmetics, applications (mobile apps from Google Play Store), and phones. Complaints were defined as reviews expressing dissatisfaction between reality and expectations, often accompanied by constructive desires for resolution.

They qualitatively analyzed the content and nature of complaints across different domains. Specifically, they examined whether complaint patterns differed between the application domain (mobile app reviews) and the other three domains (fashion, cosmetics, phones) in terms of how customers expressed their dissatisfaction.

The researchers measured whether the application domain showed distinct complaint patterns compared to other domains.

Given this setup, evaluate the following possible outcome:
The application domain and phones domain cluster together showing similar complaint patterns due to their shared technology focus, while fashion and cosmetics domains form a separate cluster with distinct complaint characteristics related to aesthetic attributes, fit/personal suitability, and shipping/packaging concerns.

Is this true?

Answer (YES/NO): NO